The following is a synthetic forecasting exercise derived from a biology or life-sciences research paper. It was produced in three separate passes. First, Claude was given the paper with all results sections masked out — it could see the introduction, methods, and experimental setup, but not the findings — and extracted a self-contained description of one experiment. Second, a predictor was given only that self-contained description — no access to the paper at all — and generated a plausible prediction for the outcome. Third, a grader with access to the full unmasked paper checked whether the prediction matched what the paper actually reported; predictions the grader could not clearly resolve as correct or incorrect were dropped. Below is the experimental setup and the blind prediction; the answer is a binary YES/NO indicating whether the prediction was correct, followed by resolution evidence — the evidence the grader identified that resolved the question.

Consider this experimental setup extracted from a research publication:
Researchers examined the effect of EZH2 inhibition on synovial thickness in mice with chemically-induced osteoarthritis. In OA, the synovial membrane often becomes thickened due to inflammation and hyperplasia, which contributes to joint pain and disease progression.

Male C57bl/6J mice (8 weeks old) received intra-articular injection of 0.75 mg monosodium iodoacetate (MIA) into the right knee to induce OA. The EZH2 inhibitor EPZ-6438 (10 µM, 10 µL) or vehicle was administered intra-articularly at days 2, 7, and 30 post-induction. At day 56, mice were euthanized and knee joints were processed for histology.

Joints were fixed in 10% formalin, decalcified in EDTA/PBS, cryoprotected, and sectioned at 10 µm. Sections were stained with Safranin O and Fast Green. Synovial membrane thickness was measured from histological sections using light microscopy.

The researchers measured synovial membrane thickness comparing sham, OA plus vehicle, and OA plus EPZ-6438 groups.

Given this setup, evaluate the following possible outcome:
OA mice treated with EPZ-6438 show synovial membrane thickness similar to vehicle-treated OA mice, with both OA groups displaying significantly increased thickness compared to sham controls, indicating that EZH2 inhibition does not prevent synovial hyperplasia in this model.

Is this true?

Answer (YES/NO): NO